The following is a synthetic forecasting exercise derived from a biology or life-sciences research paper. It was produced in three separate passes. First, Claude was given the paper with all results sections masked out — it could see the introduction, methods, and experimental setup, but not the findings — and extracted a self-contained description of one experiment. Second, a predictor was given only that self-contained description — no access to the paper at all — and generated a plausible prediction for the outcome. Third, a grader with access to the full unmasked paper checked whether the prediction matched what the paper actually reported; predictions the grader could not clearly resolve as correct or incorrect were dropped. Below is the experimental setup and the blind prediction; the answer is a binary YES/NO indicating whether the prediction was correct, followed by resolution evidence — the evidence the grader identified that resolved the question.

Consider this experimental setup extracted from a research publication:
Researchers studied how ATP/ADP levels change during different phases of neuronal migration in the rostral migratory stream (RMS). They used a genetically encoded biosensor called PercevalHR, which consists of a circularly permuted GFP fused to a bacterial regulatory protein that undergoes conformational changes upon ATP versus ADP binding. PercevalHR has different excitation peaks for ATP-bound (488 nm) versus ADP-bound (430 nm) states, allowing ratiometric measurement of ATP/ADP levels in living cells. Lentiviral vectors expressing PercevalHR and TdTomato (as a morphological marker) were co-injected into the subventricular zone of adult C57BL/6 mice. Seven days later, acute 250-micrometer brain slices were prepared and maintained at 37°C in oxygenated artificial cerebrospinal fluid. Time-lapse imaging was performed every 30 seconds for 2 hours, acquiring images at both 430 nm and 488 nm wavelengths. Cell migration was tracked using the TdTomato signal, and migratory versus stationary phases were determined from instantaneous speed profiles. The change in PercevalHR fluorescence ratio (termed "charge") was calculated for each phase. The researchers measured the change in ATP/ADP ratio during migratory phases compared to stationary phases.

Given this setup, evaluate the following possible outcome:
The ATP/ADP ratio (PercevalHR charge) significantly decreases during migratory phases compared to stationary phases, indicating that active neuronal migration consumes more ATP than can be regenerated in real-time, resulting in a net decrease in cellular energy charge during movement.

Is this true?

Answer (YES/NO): YES